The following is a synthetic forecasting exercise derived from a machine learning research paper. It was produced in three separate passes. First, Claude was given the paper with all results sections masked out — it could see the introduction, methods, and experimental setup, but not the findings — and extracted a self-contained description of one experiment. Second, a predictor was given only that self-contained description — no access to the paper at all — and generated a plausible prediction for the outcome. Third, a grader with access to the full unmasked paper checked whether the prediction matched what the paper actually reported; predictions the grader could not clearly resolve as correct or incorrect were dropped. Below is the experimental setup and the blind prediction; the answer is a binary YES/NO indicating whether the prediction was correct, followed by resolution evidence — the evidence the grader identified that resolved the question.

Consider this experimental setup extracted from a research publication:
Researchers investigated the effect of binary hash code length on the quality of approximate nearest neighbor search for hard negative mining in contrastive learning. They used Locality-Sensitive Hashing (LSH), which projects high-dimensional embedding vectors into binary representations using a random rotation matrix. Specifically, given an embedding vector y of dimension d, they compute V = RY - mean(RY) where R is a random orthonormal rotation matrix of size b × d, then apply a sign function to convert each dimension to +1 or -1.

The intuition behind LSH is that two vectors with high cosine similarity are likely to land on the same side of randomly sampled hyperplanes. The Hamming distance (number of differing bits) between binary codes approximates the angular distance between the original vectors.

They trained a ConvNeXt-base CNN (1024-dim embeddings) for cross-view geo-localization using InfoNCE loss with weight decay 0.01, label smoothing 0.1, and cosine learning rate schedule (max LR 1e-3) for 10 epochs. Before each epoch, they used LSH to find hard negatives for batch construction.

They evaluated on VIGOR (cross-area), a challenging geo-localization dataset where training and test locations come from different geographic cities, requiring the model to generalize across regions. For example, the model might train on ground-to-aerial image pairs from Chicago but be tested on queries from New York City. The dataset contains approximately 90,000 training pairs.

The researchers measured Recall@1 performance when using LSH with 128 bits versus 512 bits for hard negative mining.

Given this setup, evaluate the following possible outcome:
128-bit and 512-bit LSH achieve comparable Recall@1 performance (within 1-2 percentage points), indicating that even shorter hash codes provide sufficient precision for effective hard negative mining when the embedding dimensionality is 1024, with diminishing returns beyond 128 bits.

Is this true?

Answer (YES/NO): NO